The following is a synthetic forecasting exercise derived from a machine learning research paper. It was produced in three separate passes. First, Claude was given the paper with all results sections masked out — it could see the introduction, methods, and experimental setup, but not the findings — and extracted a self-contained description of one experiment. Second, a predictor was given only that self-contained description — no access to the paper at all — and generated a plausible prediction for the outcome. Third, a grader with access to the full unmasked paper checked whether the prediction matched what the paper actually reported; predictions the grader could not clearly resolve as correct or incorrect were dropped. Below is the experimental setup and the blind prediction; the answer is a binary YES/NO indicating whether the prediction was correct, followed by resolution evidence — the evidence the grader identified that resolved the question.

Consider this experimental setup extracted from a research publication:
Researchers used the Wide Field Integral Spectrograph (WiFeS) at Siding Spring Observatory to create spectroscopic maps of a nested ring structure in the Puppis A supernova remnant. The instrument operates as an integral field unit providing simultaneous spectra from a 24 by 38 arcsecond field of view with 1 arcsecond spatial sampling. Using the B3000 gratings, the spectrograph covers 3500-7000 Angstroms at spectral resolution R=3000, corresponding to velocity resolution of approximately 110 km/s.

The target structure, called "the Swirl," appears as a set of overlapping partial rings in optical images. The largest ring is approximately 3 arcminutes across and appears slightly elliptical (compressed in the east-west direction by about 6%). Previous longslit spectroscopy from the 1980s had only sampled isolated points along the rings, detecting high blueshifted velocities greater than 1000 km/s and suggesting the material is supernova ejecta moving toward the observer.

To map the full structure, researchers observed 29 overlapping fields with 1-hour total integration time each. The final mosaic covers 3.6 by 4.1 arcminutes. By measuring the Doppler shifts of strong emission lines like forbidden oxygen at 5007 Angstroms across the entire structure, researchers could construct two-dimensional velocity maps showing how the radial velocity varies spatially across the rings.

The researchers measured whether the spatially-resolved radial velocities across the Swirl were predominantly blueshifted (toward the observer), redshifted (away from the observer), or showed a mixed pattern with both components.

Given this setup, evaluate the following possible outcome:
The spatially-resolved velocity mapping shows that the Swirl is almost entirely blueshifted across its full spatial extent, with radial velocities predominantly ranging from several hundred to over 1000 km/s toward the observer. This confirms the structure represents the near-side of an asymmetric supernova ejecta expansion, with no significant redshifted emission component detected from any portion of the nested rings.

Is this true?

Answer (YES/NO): YES